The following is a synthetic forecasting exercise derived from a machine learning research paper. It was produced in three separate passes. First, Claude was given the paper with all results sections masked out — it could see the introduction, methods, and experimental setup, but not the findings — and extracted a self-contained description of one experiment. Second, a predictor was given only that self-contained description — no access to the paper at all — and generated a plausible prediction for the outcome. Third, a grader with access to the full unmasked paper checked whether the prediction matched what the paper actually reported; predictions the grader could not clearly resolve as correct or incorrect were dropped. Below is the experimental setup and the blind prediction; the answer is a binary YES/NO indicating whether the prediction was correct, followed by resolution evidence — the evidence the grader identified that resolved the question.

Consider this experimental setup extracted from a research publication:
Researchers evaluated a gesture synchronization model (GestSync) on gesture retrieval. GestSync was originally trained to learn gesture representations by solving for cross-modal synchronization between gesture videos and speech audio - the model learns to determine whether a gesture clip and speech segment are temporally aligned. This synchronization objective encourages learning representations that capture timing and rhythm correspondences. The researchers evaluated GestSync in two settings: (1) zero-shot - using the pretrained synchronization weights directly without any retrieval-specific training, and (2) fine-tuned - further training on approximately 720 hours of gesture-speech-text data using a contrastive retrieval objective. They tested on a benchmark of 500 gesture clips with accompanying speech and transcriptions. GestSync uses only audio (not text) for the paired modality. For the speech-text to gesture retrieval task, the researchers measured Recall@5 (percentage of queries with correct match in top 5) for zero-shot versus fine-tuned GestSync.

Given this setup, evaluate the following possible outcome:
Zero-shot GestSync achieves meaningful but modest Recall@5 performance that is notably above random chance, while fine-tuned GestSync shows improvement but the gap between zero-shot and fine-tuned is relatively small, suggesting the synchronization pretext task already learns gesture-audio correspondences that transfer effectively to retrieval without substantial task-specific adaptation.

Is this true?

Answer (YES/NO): NO